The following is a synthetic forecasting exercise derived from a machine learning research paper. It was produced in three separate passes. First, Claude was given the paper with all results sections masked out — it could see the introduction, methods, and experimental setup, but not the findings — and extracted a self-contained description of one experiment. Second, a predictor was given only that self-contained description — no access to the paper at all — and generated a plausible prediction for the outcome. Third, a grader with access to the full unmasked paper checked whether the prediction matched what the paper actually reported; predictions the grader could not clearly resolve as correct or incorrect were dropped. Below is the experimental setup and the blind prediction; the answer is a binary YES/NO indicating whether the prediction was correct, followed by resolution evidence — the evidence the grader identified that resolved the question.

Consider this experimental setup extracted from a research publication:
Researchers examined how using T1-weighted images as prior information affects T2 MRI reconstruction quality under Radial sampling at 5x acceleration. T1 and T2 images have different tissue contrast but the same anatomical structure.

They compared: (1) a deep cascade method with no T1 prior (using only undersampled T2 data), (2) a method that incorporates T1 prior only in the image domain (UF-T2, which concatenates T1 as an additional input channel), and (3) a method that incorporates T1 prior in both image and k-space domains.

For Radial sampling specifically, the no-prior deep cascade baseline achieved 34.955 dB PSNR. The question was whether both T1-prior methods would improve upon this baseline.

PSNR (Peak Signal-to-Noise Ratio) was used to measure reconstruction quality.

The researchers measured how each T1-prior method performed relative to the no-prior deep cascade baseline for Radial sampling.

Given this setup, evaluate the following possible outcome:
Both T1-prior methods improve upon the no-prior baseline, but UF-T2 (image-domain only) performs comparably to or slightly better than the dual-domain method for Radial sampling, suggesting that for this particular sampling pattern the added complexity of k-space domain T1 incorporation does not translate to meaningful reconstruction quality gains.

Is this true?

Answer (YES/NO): NO